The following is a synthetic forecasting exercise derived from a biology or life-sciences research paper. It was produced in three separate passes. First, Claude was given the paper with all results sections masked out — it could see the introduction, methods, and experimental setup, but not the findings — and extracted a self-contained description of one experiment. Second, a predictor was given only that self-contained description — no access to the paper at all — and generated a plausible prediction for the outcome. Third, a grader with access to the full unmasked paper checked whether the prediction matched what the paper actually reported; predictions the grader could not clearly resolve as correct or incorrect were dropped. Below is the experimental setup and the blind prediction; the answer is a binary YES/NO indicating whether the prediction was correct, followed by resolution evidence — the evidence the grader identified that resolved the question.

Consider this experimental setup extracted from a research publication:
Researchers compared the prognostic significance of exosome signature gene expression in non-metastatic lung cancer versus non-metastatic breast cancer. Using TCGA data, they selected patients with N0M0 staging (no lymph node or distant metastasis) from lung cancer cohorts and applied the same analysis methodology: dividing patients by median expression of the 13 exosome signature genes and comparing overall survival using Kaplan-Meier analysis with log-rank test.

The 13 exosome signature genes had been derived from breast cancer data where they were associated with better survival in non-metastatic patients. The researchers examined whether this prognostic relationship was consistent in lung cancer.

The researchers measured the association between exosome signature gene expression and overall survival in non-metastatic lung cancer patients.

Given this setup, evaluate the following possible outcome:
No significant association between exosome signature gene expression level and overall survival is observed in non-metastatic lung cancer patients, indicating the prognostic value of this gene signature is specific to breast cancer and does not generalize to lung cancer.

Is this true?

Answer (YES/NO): NO